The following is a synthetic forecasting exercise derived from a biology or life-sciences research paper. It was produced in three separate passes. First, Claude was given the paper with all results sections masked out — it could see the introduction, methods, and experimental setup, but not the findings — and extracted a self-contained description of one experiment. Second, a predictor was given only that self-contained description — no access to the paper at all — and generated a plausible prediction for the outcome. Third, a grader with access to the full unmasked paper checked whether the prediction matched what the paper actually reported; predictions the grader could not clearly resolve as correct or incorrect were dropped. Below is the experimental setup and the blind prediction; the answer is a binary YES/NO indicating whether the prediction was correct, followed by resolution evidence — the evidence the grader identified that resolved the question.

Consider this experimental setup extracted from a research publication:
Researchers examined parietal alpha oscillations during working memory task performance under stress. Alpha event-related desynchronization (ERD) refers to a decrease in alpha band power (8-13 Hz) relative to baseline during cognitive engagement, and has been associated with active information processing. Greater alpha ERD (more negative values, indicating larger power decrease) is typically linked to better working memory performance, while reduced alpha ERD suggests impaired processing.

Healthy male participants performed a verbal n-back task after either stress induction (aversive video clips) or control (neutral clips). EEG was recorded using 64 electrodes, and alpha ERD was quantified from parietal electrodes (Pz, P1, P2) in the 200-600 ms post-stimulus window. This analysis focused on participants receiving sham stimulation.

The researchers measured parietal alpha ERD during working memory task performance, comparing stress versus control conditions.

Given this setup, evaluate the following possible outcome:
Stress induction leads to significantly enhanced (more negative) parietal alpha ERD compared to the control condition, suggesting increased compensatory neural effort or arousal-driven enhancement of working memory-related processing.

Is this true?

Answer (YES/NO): NO